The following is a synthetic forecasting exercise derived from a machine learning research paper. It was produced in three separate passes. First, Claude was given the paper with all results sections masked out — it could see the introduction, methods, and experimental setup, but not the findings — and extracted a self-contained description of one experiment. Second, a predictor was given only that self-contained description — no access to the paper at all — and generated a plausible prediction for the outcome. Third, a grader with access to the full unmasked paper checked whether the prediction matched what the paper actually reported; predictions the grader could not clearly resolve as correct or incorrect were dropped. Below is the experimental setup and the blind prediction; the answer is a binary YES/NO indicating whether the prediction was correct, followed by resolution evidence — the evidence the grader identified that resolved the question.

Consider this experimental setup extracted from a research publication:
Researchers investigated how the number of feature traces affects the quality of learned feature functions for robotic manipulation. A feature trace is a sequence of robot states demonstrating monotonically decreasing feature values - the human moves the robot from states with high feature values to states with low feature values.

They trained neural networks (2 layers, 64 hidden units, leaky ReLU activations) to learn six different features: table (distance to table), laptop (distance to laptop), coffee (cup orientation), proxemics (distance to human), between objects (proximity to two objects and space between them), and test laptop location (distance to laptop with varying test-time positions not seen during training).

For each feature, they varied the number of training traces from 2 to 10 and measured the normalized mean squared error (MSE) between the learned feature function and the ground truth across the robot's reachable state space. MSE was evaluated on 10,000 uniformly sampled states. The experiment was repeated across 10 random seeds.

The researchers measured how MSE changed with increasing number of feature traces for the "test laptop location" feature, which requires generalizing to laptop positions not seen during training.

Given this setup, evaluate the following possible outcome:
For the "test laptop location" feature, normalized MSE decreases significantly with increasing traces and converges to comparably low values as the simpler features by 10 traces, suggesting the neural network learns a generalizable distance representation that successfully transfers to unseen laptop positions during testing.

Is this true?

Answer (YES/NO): NO